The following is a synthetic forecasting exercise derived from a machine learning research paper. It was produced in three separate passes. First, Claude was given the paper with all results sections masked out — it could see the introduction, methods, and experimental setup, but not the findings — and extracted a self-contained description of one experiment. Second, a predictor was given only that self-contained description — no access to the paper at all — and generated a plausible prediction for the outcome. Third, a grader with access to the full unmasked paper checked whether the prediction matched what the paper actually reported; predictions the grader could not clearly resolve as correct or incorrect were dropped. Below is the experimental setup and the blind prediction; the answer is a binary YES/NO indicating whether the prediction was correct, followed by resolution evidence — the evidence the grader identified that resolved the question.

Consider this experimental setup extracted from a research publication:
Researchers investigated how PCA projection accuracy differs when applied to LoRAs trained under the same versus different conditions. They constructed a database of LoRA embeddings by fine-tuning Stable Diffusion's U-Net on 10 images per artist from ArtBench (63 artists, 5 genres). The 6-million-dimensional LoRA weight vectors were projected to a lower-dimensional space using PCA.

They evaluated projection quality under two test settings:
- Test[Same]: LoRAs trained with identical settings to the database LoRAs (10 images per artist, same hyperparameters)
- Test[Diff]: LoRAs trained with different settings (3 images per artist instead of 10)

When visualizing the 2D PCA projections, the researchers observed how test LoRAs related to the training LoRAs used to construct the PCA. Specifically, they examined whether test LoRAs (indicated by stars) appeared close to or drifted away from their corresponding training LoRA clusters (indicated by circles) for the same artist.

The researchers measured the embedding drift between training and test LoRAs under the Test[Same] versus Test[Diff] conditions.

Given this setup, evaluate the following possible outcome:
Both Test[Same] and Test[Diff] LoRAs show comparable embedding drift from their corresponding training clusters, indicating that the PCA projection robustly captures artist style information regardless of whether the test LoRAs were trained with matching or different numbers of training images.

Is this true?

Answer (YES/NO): NO